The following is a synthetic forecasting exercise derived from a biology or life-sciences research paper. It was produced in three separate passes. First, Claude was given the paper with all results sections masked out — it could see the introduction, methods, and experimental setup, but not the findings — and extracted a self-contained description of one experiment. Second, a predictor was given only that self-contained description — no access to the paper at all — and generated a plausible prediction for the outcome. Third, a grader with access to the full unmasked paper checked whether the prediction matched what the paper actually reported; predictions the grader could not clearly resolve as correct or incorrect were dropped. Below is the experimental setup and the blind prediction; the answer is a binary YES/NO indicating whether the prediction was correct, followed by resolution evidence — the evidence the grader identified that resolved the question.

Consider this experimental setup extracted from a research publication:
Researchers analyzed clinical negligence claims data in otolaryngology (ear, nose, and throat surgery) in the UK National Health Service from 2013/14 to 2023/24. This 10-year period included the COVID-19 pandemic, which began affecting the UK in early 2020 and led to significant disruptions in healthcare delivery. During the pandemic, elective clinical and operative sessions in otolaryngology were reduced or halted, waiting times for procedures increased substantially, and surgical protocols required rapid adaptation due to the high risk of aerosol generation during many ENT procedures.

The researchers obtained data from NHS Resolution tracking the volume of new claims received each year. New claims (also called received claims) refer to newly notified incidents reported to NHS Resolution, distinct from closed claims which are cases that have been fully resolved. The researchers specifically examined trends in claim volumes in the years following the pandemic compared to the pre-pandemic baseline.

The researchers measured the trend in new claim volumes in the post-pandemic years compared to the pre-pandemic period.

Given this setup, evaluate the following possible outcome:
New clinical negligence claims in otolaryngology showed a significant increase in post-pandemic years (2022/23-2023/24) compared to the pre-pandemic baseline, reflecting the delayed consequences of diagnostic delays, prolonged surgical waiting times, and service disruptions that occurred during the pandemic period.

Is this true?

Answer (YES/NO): NO